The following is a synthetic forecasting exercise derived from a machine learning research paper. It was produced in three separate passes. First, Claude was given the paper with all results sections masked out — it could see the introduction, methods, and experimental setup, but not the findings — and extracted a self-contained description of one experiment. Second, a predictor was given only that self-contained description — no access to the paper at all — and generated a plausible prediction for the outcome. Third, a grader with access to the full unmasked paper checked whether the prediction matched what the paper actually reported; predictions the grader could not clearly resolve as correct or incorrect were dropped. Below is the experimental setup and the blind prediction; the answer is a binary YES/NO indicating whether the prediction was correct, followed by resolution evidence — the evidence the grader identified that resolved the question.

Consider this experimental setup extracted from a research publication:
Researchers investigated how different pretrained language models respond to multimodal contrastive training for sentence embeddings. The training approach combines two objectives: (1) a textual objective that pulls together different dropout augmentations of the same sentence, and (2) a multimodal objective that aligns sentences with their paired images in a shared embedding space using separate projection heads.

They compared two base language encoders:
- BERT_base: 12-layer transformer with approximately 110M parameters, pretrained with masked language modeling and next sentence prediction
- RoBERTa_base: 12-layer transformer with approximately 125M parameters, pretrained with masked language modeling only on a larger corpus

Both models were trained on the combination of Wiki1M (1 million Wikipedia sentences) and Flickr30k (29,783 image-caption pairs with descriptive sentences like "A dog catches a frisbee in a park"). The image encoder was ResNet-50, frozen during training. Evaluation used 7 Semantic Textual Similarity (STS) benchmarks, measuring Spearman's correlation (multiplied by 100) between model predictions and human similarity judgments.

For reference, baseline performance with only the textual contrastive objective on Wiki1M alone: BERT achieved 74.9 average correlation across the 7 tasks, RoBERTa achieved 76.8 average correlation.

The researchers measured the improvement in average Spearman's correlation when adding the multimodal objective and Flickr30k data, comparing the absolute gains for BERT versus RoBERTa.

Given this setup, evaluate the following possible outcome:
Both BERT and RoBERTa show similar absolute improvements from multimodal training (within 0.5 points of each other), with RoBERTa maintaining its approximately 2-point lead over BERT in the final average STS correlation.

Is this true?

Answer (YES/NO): NO